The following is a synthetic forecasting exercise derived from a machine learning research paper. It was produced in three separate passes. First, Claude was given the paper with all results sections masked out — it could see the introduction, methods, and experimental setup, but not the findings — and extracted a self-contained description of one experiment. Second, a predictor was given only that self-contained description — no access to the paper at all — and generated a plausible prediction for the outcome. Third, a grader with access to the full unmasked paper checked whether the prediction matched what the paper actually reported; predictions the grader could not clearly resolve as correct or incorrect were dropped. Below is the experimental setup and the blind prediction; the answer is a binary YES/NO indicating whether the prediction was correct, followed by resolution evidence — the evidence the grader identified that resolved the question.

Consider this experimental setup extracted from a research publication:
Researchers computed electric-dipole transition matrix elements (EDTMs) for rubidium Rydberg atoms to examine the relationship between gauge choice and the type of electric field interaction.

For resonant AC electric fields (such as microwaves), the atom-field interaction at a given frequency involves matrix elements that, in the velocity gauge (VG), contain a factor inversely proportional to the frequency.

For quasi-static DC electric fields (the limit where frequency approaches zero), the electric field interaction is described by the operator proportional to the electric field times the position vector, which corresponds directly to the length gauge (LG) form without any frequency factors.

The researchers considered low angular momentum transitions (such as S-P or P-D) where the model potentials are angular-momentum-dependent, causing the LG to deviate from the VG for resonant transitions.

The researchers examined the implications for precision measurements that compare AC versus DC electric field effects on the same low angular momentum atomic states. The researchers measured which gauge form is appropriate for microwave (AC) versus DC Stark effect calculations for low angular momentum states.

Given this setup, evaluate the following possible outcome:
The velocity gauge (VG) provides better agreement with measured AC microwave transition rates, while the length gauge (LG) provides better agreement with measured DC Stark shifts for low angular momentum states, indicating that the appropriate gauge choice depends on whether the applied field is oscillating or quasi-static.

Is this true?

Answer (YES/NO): YES